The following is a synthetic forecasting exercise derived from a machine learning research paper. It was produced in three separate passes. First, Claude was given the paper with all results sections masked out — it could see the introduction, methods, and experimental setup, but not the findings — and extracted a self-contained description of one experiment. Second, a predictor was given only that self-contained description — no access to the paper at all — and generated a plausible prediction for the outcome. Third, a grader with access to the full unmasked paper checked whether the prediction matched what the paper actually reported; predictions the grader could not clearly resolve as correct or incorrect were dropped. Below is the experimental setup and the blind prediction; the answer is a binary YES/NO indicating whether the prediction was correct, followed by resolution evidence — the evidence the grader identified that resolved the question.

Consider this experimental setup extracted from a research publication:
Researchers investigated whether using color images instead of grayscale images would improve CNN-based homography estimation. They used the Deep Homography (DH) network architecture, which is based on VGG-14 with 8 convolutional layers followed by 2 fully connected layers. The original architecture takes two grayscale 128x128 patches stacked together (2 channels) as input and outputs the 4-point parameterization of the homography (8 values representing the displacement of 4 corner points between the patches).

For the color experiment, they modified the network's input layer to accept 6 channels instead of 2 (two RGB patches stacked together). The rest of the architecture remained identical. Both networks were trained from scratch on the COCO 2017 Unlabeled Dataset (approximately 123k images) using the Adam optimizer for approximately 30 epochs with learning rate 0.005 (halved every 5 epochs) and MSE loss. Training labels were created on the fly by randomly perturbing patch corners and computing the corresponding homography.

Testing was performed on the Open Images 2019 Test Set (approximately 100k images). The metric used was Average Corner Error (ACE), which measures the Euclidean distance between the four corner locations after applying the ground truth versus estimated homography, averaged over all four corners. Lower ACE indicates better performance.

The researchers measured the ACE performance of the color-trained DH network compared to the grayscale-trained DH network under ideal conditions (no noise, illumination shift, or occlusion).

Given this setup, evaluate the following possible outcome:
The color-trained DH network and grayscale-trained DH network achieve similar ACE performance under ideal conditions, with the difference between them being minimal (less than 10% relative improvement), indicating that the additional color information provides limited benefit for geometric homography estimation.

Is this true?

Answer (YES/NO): NO